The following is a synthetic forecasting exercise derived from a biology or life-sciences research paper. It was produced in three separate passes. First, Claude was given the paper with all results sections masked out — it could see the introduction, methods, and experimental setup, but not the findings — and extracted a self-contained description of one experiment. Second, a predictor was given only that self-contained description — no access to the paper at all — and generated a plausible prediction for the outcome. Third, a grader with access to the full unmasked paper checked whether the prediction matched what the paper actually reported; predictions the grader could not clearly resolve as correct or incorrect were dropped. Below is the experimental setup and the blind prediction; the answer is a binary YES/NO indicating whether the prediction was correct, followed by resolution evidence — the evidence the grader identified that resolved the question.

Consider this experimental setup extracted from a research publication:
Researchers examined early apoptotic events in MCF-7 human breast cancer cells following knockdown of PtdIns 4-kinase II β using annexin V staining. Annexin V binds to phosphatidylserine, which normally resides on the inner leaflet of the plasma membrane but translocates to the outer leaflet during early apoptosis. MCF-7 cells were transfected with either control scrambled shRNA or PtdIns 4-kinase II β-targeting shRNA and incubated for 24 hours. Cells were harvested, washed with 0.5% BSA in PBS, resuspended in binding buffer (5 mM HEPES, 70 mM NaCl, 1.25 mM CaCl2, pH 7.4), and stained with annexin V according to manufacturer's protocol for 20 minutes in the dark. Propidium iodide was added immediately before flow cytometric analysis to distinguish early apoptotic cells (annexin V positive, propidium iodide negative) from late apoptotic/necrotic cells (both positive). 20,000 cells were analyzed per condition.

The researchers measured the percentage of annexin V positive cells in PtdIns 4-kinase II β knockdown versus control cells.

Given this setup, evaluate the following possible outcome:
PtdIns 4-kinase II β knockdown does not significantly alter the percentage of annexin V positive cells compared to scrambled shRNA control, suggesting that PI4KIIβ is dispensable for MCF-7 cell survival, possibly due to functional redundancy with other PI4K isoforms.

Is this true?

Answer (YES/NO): NO